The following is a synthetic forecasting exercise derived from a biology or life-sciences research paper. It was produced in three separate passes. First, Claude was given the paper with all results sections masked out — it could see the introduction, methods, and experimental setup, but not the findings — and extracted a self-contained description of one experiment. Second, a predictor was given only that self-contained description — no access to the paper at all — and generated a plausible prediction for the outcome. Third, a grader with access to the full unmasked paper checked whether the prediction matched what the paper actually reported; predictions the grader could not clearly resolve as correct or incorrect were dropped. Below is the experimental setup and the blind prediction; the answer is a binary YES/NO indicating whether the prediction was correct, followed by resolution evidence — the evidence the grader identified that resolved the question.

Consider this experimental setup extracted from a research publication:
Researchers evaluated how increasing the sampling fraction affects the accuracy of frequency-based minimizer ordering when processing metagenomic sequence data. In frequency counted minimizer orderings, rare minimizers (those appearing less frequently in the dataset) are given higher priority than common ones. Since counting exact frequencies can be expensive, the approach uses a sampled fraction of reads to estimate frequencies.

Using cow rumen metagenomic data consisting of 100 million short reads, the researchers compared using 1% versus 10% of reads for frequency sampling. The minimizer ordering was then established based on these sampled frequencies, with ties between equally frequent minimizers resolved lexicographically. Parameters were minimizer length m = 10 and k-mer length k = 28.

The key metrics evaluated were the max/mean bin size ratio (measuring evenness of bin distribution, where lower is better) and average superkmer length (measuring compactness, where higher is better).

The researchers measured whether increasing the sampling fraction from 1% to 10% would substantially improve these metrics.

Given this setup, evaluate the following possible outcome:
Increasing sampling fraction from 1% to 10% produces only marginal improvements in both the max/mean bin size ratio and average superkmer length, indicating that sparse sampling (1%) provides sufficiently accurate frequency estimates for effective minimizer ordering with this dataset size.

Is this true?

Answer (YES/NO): YES